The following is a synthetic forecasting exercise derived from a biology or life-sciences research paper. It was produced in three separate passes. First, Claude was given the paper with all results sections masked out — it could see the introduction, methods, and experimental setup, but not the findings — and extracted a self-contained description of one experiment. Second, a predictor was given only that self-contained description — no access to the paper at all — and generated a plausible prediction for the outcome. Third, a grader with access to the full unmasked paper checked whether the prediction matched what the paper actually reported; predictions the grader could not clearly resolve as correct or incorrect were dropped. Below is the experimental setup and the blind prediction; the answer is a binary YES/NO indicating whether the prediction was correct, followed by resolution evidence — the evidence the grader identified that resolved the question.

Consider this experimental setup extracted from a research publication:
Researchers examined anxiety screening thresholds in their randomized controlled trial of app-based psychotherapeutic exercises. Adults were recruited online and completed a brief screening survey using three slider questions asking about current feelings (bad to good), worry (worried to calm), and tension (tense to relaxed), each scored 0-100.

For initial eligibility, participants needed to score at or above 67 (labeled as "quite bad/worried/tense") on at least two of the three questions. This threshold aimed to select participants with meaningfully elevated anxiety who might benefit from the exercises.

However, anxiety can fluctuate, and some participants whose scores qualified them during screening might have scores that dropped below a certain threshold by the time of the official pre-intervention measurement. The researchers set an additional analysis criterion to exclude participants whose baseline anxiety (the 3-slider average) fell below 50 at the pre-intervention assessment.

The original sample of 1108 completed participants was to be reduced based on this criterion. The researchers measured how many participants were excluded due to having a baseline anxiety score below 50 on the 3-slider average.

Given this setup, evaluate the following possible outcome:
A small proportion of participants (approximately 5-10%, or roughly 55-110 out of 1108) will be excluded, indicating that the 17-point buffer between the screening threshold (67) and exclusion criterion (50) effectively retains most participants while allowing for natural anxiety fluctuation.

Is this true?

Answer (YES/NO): NO